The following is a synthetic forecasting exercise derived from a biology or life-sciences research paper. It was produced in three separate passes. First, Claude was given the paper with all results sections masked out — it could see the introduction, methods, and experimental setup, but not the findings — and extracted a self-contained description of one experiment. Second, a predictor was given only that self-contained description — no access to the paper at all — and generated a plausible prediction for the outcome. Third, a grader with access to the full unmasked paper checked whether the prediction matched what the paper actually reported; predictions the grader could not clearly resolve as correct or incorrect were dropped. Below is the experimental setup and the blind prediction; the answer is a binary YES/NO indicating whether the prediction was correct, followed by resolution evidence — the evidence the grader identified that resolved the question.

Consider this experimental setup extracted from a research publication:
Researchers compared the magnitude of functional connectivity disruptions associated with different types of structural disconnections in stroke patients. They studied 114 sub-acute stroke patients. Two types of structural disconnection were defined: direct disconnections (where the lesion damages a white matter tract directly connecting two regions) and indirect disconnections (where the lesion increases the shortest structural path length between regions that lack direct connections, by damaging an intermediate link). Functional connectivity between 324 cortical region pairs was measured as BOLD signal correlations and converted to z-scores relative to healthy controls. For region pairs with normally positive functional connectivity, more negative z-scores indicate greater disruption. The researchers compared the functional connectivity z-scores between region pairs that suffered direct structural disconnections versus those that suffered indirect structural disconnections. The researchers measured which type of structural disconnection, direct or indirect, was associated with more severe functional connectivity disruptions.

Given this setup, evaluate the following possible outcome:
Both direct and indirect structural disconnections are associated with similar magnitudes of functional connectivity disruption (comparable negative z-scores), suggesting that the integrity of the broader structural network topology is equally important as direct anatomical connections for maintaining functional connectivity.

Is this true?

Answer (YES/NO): NO